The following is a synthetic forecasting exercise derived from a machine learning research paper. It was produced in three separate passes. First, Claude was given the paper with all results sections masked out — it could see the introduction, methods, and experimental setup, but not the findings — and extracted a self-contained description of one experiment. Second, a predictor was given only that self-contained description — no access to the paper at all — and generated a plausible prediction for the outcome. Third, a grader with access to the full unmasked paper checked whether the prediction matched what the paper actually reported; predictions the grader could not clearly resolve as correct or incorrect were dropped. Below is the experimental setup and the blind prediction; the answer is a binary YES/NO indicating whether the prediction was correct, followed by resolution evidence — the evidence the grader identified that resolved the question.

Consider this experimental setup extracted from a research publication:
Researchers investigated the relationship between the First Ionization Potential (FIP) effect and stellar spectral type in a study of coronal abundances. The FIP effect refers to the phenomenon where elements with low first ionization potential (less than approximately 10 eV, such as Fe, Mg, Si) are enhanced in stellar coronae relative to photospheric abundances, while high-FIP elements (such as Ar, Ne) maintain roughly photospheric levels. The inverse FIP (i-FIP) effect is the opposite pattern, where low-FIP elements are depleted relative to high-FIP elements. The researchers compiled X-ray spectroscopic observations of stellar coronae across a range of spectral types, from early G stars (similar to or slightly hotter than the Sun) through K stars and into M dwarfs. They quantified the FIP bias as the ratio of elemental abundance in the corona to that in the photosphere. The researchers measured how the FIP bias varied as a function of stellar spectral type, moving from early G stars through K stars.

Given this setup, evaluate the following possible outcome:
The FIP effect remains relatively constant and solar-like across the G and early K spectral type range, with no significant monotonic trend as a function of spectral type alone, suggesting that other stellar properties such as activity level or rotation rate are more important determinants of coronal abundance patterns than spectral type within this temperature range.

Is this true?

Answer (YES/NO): NO